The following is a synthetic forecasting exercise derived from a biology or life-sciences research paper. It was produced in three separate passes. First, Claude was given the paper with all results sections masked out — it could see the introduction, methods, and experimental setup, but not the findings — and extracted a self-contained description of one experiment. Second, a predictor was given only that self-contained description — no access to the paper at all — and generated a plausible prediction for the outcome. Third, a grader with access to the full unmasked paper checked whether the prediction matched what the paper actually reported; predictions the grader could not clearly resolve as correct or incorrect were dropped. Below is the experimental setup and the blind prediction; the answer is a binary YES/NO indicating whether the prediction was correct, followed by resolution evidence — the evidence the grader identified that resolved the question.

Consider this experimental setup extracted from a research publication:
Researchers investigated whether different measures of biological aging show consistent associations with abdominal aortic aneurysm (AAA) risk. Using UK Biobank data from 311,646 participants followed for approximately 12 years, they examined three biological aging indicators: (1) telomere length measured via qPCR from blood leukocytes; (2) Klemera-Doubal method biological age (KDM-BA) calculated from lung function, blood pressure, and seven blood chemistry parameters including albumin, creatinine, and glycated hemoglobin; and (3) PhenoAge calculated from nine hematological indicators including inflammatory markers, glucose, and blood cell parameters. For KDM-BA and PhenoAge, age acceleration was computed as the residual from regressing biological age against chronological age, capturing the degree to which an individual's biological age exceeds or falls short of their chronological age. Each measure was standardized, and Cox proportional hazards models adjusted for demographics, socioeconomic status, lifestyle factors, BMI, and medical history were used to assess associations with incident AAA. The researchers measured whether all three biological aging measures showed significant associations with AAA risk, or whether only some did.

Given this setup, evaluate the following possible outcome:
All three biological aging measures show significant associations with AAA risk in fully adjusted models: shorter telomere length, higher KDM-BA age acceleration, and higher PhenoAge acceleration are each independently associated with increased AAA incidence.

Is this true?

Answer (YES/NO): YES